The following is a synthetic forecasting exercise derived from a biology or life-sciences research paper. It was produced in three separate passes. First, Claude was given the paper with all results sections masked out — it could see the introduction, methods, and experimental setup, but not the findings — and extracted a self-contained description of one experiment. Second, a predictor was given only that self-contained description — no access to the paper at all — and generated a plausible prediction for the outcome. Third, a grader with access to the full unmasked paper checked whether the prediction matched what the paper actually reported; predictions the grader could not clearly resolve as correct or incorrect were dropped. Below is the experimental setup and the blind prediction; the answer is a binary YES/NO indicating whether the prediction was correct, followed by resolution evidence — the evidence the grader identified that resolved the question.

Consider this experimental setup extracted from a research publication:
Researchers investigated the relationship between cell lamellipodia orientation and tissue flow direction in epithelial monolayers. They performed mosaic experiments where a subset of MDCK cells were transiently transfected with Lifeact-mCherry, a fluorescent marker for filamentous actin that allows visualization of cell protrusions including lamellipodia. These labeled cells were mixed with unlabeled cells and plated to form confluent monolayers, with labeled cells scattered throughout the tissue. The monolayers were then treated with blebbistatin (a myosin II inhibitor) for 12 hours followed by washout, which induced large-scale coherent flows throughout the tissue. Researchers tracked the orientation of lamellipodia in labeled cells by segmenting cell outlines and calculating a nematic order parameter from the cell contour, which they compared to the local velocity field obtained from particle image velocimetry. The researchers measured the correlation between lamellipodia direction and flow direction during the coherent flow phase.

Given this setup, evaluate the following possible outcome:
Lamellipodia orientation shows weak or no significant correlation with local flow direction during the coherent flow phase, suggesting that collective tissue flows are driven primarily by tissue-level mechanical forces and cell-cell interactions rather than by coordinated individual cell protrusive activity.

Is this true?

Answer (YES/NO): NO